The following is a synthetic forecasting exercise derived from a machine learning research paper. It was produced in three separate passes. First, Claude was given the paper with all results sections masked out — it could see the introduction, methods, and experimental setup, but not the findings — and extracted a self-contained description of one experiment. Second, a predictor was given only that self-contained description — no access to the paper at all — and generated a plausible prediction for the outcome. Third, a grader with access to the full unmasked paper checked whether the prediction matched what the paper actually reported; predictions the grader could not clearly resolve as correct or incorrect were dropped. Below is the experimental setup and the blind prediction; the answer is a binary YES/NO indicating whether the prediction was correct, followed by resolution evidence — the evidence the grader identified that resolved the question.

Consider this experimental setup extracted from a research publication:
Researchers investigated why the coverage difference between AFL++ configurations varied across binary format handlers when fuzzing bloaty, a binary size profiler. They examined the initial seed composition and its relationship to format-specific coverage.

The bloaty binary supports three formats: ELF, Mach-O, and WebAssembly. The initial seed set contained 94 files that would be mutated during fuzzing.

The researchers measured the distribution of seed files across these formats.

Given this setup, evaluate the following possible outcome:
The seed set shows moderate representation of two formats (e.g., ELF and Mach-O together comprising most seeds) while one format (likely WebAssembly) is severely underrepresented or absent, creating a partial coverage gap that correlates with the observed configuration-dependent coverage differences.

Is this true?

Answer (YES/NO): NO